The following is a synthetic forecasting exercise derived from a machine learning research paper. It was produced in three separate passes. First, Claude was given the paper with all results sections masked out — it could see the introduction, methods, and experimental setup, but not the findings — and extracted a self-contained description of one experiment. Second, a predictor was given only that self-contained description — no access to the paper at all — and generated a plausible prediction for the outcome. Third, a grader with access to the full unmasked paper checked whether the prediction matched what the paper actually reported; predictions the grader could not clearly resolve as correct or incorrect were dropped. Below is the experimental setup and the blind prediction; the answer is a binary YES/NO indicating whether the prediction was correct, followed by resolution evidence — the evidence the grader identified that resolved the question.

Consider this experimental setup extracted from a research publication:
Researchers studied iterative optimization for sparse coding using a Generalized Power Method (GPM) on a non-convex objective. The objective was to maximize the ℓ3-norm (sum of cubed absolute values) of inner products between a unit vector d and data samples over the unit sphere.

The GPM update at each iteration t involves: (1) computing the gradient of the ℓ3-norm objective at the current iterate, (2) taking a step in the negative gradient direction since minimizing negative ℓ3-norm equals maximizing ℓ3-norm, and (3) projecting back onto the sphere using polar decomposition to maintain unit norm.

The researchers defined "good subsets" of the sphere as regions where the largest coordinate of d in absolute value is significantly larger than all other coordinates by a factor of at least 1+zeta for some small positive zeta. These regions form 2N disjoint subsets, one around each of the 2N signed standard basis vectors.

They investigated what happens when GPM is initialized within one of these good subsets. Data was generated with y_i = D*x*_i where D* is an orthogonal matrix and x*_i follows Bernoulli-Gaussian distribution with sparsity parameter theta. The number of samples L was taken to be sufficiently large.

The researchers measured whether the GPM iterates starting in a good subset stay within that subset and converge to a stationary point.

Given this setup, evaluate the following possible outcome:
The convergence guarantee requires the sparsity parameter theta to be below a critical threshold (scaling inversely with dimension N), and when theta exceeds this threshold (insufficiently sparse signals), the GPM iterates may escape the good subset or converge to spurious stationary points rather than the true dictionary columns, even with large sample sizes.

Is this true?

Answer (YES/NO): NO